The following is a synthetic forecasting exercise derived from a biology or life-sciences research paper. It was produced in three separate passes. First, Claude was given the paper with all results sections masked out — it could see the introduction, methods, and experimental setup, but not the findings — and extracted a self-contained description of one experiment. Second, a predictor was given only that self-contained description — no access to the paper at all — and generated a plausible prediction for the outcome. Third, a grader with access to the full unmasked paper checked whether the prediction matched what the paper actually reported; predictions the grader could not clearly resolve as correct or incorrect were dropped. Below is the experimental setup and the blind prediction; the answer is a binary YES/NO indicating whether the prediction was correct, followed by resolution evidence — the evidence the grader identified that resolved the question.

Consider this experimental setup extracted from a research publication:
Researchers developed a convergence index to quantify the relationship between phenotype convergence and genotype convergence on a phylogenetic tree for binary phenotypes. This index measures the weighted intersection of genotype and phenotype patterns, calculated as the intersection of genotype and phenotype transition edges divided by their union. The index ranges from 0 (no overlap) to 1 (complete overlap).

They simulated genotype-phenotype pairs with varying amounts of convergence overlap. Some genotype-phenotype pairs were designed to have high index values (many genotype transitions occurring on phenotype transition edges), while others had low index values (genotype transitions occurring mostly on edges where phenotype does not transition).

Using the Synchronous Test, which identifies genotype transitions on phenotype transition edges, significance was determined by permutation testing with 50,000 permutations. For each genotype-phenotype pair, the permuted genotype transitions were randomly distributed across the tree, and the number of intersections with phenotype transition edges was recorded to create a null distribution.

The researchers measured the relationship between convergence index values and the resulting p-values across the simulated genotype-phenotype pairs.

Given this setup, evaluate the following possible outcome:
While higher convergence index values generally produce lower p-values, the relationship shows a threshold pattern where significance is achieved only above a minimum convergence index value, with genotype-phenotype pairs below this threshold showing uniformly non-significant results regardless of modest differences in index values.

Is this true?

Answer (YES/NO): YES